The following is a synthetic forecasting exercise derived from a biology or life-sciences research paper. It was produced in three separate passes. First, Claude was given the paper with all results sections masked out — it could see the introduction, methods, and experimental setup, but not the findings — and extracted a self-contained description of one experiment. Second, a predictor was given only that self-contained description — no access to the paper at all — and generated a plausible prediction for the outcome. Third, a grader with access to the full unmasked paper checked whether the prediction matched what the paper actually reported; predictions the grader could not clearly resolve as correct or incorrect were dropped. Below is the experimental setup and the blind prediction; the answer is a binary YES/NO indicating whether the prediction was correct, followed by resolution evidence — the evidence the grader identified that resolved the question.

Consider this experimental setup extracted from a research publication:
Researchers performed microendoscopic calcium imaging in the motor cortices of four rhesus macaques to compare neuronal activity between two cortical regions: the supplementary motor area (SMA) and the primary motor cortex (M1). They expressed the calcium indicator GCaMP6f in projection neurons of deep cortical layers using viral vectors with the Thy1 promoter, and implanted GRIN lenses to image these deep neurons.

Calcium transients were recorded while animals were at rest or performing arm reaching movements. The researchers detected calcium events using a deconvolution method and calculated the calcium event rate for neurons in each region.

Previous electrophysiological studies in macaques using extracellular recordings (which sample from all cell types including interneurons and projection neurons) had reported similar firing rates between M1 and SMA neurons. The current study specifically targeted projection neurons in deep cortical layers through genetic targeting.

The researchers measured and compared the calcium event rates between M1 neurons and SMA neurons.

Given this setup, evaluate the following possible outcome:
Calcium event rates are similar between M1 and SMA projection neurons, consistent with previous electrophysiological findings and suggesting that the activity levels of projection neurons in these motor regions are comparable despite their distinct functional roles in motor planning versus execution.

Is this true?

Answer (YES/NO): NO